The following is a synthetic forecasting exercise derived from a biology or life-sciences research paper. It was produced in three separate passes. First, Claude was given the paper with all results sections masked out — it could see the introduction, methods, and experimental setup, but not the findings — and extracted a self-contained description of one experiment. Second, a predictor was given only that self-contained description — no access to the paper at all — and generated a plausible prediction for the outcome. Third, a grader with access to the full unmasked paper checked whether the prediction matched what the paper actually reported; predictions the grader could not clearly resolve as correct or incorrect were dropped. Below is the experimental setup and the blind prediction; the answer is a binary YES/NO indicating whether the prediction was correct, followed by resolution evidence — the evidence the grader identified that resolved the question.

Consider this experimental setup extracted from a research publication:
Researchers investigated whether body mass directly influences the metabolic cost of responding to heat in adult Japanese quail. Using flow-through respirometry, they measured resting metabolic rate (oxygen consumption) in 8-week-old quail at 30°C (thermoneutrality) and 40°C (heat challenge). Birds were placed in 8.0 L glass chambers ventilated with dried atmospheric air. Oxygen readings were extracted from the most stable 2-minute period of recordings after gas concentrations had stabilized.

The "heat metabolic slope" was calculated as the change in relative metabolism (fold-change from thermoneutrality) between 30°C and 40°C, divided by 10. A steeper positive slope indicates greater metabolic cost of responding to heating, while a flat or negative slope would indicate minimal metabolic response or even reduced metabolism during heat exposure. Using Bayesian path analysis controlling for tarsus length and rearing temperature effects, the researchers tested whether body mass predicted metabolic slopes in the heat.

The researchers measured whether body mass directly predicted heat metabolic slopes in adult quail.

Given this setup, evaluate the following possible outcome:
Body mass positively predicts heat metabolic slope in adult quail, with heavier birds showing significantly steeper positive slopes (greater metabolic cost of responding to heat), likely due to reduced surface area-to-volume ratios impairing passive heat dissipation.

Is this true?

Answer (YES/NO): YES